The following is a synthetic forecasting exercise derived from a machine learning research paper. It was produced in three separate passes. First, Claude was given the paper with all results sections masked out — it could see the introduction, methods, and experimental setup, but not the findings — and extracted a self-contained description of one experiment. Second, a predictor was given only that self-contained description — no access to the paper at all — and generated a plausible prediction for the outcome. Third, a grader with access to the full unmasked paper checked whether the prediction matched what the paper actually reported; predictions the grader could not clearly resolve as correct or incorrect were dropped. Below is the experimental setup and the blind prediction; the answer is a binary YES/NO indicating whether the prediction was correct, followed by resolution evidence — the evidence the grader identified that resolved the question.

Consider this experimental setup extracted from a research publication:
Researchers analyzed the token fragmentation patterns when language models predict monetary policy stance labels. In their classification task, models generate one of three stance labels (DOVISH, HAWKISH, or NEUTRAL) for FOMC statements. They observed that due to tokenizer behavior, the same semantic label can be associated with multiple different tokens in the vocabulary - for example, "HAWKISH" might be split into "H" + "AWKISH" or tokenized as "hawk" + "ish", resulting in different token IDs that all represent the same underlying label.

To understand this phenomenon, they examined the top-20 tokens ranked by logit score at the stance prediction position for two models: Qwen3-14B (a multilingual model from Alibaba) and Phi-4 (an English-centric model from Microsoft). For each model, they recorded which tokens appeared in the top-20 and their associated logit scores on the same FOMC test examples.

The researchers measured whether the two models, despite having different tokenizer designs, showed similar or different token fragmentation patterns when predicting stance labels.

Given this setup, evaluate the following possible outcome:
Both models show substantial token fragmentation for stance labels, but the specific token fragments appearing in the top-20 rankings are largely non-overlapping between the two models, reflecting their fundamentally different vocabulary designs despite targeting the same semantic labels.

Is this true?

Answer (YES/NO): NO